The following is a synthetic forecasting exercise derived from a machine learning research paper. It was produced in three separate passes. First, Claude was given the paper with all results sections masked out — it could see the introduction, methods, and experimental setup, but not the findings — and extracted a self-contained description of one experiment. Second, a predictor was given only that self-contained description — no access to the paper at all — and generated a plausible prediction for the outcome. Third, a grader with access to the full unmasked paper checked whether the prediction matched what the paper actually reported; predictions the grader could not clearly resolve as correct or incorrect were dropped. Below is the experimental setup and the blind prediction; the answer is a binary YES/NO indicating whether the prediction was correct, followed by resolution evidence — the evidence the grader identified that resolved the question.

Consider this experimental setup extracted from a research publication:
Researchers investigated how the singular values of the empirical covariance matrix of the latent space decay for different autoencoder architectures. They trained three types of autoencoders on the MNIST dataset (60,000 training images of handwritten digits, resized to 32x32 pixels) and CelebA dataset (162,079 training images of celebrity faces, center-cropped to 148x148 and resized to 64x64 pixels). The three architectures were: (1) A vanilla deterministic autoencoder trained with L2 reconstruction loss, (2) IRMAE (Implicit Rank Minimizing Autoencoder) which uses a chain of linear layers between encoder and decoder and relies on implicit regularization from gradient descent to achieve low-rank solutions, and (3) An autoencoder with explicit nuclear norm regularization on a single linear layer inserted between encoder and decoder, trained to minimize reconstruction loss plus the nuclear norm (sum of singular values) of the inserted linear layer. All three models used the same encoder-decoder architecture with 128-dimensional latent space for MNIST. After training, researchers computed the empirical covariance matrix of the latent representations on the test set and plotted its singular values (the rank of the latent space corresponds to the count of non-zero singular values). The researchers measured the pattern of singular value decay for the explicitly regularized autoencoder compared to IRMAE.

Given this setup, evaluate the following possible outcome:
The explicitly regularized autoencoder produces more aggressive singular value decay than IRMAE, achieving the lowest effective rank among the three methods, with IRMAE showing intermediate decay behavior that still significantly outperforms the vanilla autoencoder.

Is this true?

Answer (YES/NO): NO